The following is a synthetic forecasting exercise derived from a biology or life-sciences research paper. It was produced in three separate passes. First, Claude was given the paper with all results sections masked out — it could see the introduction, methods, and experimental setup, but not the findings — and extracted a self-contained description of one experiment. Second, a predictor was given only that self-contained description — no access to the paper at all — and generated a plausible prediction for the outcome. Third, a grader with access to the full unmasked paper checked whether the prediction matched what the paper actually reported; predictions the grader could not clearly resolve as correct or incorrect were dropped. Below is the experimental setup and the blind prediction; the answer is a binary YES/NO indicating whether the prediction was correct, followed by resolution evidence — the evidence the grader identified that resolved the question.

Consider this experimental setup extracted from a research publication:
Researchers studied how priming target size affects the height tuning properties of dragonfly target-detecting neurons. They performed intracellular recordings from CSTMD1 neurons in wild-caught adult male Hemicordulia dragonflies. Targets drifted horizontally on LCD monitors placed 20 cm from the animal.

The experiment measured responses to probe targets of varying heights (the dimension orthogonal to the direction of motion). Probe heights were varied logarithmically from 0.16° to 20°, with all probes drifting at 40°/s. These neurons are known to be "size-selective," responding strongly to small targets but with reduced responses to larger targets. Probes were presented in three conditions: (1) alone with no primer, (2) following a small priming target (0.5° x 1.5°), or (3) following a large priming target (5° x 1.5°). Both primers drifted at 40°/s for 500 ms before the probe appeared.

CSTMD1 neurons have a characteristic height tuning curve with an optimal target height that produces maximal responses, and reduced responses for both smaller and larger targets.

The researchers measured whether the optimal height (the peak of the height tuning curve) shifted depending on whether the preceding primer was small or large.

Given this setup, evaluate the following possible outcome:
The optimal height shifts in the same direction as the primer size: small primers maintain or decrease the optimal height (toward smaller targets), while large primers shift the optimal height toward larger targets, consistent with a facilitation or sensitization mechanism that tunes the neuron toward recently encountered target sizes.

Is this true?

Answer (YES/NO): NO